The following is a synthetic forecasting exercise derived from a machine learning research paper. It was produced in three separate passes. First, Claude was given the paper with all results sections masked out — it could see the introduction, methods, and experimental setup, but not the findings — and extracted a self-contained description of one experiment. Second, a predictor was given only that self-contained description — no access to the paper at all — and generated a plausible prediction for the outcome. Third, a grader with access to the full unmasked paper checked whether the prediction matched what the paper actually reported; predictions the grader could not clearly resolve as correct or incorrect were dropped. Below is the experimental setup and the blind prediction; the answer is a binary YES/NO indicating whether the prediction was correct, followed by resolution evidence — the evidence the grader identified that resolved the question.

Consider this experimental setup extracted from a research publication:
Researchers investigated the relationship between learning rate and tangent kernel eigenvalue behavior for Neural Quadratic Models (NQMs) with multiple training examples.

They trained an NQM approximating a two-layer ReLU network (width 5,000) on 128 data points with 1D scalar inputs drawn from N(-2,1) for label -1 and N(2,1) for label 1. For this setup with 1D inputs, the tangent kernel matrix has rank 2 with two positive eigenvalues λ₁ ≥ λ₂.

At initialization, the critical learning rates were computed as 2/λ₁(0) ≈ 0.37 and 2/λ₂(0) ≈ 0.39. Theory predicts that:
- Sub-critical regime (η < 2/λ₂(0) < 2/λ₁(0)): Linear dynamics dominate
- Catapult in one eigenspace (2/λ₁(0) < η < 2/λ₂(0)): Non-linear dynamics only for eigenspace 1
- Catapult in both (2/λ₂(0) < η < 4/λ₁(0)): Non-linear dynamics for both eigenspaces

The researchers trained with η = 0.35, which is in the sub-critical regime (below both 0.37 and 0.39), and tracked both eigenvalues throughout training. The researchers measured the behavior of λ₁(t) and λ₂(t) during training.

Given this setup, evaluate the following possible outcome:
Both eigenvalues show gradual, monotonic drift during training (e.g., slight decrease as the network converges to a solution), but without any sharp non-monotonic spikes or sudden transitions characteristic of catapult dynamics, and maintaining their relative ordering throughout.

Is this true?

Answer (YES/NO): NO